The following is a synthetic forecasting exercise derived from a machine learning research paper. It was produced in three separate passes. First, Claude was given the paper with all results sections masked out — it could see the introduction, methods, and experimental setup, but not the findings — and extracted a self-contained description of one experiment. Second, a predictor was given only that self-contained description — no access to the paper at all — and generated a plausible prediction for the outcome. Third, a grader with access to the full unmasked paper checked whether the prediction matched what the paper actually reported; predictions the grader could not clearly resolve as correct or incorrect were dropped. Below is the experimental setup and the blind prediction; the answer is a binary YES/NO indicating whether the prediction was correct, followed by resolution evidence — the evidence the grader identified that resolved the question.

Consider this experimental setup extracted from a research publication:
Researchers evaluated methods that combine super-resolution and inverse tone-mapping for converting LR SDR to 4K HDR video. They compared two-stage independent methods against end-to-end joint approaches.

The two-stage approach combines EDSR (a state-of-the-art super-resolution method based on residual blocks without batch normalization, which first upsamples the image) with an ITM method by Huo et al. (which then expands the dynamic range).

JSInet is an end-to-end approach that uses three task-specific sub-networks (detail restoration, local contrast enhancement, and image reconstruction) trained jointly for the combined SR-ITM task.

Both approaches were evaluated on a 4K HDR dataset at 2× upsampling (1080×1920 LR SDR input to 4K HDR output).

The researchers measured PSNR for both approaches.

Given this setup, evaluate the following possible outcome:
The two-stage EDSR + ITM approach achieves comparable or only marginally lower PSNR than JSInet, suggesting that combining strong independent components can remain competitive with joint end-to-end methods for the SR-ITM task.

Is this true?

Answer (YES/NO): NO